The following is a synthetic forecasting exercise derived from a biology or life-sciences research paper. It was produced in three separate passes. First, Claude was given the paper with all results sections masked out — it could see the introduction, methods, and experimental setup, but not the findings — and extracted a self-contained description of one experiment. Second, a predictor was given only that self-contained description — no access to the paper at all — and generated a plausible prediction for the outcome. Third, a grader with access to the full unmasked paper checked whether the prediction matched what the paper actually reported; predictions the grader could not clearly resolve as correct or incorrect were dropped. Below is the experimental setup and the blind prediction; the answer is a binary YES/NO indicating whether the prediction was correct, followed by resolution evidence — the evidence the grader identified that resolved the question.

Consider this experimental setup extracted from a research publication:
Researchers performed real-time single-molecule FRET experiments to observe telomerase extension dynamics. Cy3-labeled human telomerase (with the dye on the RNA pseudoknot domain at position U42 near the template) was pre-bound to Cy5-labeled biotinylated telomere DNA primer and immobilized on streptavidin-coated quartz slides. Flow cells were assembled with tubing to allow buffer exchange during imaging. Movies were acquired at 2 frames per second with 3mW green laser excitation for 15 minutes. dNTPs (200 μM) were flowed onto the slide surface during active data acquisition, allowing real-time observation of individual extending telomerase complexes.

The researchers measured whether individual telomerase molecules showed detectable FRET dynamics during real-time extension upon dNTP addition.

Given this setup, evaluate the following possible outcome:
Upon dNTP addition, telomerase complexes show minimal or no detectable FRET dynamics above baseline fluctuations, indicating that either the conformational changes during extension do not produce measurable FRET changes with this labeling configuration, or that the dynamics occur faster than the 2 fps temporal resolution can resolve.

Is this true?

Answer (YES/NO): NO